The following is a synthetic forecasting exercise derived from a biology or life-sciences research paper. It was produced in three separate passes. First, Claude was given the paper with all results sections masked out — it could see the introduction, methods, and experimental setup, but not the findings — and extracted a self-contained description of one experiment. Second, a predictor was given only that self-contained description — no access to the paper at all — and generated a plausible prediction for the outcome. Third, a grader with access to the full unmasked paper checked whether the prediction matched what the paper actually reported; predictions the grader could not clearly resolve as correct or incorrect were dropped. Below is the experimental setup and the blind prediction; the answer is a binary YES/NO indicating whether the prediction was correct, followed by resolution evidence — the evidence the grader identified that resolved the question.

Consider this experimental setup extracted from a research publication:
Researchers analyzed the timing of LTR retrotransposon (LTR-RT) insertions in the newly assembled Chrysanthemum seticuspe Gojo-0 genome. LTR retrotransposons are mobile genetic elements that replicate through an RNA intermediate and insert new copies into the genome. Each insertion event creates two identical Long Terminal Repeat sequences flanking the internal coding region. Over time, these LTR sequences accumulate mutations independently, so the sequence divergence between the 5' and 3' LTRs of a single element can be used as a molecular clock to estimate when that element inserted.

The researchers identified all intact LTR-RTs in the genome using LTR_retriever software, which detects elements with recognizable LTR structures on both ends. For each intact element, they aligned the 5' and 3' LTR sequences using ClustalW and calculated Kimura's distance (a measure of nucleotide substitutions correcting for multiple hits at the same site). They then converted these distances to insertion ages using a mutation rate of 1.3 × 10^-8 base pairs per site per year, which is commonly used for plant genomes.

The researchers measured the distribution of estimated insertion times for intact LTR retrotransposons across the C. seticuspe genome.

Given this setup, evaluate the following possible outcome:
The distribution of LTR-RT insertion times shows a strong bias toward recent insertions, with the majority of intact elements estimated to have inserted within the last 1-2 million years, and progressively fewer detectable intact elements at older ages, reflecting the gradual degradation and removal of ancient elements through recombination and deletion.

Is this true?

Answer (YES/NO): NO